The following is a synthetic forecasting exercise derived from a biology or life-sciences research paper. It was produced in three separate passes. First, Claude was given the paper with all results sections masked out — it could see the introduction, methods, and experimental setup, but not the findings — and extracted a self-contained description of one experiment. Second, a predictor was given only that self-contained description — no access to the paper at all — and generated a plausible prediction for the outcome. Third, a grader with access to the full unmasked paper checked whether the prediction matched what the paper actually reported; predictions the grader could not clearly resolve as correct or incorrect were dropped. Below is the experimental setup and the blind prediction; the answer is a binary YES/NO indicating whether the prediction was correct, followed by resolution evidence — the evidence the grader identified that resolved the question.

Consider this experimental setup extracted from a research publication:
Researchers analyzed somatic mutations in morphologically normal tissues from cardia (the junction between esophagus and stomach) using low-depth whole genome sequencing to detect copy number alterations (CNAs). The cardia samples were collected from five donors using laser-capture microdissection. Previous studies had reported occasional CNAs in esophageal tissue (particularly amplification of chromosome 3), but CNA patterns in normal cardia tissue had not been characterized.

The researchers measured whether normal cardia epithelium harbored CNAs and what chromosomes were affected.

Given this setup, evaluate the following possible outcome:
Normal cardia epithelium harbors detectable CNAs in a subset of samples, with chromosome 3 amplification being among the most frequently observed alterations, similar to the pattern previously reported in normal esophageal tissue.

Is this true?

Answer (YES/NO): NO